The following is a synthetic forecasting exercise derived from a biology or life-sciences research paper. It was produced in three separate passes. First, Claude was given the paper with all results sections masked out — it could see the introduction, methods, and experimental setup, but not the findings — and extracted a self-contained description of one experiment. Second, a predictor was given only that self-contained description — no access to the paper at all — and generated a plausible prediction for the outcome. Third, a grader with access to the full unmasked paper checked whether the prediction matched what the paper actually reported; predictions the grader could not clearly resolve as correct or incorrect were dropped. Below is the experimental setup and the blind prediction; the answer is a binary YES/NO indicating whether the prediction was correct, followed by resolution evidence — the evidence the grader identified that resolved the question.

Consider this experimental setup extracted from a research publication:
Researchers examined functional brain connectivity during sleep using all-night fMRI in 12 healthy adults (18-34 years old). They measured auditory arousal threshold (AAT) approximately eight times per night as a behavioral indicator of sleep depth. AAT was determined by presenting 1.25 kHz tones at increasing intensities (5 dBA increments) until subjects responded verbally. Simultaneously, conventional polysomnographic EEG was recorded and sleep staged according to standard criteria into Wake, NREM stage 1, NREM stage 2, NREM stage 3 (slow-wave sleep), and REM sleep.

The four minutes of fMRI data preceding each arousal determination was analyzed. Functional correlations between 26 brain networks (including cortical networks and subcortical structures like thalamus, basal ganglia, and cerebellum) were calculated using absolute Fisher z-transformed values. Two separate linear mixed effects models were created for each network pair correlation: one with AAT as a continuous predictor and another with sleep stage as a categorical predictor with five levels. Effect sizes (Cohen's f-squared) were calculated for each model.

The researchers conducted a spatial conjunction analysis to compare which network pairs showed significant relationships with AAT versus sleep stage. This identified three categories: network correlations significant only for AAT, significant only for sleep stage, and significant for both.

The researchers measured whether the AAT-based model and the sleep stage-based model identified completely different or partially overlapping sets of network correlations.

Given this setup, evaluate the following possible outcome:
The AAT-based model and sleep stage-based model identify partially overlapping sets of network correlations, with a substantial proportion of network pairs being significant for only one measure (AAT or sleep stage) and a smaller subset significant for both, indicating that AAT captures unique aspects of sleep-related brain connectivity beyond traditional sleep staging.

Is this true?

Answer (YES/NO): NO